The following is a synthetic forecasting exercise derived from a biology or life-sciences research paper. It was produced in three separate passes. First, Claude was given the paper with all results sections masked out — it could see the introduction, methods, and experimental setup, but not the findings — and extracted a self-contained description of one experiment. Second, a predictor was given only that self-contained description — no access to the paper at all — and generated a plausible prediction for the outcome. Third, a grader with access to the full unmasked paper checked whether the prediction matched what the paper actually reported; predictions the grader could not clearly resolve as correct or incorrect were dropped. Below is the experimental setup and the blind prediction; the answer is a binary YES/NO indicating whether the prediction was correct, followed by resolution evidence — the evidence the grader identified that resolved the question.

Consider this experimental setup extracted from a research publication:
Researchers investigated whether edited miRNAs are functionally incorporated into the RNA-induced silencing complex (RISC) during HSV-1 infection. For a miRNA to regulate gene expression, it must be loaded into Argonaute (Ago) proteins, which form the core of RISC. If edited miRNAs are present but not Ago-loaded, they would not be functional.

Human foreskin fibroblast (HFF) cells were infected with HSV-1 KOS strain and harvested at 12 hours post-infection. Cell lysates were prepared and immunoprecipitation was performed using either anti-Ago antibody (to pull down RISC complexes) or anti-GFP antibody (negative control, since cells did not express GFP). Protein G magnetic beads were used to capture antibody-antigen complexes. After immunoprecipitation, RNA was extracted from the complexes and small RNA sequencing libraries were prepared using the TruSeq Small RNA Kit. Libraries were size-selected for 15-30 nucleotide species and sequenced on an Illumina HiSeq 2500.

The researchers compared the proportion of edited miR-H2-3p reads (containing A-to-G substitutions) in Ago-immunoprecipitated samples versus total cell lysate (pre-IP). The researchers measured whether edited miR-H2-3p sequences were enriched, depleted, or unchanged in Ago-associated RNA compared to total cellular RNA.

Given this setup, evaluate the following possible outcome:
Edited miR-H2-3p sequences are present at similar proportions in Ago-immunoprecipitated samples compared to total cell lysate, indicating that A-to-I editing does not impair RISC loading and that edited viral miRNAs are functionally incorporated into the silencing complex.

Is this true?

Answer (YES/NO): YES